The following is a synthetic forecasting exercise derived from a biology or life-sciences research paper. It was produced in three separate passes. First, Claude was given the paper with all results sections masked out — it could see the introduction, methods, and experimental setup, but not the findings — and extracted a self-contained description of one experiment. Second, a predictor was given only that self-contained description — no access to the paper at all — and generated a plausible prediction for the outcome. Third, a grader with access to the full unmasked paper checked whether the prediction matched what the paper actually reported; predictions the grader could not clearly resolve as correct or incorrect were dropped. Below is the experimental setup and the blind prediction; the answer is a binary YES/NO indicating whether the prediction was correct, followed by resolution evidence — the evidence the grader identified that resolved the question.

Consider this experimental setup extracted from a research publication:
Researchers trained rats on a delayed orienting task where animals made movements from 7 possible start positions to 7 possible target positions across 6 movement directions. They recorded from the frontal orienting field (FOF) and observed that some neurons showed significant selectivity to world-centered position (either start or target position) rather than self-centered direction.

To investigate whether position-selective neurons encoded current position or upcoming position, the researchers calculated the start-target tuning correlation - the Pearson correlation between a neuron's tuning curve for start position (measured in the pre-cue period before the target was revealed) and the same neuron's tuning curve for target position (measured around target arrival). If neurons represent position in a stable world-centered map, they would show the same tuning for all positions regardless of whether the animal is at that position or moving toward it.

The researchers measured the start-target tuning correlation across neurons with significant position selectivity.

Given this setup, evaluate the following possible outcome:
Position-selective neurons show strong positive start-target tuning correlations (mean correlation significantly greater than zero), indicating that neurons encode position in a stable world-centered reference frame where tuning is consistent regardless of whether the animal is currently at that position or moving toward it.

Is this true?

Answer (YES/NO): YES